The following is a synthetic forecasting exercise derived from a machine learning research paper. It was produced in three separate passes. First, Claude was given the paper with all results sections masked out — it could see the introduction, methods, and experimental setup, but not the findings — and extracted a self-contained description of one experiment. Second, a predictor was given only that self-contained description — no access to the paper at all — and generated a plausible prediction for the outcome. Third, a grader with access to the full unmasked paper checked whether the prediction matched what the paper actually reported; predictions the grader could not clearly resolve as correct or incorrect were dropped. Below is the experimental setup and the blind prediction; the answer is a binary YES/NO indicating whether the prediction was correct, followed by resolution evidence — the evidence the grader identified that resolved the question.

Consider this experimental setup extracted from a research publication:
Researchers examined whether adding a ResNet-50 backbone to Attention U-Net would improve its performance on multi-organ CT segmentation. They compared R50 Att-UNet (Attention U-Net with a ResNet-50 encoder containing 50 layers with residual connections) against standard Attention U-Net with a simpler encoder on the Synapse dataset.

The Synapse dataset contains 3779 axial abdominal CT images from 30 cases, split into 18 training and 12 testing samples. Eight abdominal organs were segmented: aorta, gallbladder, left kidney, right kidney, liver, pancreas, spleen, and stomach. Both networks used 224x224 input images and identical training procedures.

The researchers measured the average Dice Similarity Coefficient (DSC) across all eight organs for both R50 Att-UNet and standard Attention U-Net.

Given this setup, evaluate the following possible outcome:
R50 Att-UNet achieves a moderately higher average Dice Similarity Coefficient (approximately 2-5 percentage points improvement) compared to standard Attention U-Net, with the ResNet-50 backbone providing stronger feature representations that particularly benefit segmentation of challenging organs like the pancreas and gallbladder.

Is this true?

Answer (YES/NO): NO